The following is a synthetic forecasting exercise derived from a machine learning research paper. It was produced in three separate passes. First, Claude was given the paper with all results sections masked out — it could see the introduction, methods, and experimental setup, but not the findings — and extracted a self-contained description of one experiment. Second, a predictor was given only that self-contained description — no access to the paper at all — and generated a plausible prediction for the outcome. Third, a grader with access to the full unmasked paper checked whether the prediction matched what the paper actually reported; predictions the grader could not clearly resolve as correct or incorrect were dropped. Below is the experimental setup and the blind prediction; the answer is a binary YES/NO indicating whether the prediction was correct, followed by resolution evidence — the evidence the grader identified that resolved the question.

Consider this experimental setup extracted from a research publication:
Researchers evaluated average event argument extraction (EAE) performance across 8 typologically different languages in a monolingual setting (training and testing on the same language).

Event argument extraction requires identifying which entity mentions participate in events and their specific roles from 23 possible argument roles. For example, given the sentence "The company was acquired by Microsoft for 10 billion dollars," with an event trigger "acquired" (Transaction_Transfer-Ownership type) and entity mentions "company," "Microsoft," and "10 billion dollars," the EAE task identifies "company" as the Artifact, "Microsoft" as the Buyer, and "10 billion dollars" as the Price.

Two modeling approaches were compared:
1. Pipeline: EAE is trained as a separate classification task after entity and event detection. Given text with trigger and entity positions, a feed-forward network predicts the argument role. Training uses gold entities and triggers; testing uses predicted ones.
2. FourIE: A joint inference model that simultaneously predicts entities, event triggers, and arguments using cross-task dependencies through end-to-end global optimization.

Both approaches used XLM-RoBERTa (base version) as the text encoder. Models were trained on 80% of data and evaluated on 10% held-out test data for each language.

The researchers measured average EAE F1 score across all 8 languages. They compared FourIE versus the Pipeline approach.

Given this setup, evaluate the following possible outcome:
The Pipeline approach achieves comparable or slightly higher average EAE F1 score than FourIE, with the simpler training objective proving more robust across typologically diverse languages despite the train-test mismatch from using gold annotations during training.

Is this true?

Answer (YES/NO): NO